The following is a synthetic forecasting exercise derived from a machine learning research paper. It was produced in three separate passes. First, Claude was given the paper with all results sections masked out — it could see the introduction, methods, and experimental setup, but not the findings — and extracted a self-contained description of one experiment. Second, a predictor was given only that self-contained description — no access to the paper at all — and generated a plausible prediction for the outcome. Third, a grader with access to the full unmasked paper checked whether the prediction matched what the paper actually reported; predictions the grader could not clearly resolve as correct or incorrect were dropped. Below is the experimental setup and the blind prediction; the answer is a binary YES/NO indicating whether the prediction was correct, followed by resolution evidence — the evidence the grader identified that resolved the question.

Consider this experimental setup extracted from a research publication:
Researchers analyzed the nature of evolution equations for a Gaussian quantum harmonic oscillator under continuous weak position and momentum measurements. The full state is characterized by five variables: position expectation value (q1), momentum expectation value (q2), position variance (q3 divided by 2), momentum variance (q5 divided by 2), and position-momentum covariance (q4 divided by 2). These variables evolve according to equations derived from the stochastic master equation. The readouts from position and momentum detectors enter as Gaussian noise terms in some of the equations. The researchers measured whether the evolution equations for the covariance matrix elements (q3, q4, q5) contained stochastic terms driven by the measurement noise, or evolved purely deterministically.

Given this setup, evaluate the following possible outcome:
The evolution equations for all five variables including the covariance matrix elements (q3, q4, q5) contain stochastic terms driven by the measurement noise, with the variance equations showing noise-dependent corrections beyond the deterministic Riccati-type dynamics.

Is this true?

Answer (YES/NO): NO